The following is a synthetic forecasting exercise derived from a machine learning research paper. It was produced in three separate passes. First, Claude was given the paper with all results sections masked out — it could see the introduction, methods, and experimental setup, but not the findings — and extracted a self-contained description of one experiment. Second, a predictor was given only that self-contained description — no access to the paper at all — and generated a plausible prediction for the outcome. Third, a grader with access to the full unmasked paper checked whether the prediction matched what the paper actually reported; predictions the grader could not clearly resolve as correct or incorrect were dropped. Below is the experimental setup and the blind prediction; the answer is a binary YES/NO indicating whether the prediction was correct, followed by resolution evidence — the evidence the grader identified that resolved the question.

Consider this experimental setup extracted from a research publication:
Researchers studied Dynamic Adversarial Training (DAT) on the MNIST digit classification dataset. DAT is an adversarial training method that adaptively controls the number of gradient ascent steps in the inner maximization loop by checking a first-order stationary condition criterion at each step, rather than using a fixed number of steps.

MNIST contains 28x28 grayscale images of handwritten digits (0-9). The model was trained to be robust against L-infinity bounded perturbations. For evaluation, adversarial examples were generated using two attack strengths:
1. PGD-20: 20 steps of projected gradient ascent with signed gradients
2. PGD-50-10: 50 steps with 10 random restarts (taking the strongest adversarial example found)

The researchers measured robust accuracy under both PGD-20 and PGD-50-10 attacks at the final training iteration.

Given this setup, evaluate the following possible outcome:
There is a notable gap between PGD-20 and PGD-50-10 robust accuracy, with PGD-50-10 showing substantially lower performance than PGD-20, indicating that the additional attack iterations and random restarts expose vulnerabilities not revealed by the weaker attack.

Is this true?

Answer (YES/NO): YES